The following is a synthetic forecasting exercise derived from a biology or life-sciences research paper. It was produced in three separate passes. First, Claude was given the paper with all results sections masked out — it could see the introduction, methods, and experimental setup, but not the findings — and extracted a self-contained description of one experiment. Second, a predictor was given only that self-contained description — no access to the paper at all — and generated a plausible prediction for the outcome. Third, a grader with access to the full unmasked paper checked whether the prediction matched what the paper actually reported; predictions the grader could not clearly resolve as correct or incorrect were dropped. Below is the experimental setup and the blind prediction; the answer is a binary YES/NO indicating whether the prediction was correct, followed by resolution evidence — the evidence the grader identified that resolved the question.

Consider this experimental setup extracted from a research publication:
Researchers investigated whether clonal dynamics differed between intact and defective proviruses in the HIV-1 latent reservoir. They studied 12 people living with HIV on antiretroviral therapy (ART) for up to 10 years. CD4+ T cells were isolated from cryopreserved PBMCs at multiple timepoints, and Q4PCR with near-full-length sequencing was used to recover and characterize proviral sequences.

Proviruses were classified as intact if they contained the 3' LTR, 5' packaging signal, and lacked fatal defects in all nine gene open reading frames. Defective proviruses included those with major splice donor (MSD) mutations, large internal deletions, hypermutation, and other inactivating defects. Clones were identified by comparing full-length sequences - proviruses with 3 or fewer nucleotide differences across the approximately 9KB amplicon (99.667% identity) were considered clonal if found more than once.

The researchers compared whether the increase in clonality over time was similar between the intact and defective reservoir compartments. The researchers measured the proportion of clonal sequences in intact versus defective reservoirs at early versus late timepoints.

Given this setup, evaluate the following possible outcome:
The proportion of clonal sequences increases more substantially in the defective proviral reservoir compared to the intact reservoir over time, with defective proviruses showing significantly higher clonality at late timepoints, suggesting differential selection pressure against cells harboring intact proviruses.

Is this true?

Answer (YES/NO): NO